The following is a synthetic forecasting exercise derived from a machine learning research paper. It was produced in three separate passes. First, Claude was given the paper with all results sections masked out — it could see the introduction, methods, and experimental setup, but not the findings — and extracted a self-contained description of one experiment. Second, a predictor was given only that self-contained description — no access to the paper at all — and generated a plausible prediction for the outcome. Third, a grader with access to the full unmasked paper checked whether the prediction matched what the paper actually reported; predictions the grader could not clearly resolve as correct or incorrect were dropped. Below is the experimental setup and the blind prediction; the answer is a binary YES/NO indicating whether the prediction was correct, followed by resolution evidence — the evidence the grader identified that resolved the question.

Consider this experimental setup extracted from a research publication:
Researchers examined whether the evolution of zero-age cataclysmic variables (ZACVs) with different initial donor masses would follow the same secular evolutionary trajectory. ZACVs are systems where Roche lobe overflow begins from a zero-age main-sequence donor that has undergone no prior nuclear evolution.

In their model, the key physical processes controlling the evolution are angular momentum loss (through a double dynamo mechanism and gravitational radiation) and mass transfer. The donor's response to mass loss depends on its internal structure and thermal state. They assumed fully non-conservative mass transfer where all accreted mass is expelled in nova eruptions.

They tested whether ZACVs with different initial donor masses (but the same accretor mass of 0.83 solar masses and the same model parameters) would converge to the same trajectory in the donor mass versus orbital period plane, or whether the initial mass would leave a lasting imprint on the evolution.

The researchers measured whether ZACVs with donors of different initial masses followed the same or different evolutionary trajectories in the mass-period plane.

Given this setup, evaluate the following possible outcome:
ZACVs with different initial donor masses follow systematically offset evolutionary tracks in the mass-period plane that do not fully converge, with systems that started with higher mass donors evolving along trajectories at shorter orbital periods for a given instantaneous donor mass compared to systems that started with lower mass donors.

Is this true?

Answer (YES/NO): NO